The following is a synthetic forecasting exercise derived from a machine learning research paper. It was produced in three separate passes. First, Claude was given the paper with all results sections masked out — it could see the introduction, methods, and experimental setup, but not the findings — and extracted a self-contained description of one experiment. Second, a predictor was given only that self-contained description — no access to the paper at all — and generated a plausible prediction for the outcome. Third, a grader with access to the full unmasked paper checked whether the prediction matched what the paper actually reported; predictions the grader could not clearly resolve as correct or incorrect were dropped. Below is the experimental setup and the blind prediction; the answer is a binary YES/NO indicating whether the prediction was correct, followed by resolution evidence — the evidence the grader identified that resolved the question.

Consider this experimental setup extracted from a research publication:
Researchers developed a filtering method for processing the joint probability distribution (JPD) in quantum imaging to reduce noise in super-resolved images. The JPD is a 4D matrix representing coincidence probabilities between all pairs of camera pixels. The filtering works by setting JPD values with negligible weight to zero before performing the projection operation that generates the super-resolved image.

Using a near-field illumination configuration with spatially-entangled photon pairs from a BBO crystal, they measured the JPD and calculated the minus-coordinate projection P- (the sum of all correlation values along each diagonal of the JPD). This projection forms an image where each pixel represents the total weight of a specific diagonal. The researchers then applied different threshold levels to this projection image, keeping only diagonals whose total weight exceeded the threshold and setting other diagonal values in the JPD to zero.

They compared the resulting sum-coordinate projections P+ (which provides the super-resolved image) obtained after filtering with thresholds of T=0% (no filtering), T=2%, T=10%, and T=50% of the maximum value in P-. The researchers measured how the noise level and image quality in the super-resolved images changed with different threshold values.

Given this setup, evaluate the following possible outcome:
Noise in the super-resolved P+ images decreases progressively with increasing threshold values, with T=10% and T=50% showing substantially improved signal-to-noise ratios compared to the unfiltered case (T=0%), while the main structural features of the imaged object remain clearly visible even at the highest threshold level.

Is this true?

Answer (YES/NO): YES